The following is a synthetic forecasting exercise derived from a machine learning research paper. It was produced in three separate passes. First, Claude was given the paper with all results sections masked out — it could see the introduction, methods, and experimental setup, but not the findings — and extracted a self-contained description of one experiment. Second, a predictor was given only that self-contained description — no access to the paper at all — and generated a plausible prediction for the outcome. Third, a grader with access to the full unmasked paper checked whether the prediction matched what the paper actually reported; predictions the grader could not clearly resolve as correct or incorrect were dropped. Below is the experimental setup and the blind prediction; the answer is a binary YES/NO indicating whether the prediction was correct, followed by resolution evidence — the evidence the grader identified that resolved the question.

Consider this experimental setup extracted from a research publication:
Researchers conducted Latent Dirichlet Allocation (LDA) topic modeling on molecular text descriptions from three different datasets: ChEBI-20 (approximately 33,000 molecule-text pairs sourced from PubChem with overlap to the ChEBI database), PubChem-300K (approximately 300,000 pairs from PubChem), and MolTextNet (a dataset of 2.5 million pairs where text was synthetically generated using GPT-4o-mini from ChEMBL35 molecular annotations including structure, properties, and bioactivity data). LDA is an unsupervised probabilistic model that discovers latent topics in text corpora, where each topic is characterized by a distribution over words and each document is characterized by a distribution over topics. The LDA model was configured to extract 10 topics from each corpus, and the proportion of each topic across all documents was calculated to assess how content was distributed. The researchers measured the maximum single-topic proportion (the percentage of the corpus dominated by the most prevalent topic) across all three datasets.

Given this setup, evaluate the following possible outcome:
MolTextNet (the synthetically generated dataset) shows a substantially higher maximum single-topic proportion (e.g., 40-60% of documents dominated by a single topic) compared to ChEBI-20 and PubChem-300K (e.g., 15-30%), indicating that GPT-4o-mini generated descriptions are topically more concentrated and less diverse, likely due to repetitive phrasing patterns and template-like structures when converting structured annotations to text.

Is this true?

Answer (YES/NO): NO